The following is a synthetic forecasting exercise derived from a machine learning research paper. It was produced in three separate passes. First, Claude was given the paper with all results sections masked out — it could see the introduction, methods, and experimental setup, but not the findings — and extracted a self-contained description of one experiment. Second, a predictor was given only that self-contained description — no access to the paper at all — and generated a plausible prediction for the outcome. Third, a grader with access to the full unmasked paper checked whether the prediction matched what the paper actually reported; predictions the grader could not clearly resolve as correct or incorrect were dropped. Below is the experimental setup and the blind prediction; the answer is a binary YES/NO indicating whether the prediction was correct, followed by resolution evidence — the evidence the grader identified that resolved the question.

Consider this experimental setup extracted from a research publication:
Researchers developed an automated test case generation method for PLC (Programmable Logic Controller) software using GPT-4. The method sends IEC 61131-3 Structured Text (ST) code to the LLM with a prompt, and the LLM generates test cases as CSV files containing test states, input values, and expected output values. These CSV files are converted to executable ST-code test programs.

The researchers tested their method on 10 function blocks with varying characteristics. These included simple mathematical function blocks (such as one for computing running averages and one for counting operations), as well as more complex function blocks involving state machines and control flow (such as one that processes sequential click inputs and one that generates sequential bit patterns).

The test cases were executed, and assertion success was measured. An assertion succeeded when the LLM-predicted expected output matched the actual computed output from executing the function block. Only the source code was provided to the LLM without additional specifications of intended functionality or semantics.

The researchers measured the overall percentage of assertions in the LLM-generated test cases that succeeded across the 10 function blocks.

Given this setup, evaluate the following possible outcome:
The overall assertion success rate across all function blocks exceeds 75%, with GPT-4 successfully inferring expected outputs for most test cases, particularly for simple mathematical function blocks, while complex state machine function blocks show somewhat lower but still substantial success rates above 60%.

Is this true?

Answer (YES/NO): NO